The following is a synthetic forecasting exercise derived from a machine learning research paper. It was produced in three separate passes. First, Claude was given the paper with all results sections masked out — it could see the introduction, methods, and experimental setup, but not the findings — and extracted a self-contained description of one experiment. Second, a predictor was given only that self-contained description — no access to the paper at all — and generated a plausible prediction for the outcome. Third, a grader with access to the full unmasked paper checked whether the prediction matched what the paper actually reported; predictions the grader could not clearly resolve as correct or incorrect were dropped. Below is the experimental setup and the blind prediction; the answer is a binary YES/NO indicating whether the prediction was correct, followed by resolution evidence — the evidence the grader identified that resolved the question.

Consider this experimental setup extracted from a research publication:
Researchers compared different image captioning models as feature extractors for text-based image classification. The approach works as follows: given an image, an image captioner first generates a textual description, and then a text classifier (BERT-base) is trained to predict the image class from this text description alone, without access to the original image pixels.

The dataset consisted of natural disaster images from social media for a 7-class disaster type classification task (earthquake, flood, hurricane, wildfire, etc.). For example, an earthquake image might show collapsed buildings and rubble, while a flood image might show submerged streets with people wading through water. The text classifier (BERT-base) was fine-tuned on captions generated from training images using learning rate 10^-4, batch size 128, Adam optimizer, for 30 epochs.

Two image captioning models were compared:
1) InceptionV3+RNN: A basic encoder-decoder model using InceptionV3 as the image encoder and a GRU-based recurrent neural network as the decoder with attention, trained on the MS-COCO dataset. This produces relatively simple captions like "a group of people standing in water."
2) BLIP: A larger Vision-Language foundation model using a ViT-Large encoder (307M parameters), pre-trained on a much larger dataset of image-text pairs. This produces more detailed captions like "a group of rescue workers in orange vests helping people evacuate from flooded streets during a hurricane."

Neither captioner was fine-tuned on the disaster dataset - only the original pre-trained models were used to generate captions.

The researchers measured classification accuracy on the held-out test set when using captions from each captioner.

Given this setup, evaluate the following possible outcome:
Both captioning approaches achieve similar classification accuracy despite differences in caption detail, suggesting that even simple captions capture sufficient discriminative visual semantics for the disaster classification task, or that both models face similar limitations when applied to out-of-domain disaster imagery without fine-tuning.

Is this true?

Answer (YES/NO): NO